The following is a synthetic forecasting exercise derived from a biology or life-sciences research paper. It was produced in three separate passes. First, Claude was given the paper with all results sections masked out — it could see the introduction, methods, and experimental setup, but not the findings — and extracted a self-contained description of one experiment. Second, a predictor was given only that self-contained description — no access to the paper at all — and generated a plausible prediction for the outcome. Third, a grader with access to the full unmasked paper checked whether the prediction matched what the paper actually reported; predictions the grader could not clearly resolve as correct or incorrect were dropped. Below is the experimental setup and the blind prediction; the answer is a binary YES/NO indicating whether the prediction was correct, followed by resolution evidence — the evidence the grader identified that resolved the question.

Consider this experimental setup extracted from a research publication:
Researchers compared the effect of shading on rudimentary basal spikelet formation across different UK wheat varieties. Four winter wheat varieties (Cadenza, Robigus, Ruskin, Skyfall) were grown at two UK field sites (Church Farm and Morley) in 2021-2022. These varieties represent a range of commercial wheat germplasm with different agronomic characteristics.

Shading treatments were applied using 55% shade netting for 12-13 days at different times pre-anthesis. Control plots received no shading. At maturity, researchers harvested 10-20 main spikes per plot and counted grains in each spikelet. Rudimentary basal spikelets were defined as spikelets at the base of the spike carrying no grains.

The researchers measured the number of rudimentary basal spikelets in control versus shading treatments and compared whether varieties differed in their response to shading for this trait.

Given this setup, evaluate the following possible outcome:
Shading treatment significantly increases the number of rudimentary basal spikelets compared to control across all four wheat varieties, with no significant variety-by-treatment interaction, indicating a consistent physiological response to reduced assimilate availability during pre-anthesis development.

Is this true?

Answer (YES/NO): YES